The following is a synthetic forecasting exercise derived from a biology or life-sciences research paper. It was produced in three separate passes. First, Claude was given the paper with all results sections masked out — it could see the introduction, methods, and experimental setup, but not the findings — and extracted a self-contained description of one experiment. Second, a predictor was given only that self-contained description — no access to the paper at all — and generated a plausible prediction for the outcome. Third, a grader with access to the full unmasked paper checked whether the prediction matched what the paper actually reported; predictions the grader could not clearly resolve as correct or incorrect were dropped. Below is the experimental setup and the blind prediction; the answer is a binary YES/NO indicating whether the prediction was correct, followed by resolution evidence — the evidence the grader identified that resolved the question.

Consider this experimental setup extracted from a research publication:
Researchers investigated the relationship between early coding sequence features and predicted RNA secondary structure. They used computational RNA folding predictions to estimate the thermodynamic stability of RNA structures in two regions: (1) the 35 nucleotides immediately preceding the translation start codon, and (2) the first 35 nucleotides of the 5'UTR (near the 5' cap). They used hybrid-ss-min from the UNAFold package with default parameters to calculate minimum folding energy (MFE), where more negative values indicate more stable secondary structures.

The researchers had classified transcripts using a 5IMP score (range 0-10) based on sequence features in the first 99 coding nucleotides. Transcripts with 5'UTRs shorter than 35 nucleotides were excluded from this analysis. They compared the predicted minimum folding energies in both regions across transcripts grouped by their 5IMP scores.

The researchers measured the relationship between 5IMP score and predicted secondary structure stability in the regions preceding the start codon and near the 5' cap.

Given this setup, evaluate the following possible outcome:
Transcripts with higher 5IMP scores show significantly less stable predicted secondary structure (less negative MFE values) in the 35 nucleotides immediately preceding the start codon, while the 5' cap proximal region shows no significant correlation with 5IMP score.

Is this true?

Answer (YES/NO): NO